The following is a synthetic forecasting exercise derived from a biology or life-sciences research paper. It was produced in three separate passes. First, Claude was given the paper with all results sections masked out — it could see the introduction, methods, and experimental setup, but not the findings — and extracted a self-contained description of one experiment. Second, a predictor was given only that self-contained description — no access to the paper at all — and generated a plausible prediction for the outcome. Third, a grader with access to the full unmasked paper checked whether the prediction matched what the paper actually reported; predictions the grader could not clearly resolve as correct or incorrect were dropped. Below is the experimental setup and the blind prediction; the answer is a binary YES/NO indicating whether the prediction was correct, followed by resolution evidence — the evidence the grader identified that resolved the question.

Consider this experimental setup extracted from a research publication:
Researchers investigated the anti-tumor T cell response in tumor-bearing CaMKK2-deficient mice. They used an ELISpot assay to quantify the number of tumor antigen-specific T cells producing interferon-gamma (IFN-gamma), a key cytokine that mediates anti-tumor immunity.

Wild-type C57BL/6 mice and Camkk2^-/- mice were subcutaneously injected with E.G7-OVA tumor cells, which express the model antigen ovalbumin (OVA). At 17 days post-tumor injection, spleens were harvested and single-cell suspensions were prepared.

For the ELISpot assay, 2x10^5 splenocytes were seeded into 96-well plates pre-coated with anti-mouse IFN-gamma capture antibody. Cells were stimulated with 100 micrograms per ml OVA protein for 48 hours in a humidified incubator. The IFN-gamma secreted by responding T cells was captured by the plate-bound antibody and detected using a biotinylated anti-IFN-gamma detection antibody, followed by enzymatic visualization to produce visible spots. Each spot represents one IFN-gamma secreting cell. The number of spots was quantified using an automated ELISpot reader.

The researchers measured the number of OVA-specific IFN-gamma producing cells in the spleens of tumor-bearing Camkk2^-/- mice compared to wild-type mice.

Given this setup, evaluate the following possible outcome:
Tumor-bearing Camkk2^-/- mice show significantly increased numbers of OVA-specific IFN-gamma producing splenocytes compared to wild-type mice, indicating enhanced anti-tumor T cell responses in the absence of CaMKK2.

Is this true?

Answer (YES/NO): YES